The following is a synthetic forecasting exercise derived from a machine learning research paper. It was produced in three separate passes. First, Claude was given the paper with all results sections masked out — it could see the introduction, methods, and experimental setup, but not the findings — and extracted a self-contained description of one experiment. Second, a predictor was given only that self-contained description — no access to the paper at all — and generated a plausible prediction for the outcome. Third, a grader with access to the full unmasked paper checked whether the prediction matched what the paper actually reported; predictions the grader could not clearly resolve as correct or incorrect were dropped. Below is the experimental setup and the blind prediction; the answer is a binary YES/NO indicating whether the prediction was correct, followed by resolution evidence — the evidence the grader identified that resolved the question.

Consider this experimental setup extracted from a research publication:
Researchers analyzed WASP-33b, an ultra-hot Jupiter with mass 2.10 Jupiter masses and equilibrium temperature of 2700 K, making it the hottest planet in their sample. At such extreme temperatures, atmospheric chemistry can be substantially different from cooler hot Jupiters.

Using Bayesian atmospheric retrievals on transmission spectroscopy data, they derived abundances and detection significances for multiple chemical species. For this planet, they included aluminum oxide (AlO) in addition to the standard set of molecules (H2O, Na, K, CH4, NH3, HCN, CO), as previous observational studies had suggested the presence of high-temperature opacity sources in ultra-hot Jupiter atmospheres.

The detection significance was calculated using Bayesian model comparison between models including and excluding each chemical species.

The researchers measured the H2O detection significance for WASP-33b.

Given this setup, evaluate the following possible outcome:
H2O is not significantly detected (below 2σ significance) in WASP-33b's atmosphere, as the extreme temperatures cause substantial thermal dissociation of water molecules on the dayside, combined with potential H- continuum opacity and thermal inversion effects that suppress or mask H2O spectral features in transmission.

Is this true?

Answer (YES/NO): YES